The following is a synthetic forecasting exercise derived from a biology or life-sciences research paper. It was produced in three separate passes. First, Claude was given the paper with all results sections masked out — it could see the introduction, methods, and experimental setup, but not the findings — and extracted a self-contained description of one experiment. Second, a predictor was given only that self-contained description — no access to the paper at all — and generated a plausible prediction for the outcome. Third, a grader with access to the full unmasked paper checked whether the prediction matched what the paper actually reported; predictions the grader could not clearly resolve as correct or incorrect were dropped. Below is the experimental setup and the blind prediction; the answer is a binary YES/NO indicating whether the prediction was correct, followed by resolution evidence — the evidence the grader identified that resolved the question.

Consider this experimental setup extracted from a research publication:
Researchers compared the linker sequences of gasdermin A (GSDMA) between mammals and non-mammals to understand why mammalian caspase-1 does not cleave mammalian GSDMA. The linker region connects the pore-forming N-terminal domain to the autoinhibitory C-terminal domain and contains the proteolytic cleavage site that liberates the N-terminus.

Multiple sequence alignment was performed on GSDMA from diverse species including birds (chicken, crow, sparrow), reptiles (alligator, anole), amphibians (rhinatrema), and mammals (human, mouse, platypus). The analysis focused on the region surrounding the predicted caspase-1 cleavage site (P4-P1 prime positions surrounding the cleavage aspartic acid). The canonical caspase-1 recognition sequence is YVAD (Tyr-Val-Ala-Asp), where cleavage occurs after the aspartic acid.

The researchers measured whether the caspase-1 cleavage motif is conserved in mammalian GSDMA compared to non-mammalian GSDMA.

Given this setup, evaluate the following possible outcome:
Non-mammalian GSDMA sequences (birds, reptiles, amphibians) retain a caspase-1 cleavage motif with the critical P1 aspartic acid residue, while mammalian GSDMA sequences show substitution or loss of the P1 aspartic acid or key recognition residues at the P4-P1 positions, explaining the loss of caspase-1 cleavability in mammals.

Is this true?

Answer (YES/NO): YES